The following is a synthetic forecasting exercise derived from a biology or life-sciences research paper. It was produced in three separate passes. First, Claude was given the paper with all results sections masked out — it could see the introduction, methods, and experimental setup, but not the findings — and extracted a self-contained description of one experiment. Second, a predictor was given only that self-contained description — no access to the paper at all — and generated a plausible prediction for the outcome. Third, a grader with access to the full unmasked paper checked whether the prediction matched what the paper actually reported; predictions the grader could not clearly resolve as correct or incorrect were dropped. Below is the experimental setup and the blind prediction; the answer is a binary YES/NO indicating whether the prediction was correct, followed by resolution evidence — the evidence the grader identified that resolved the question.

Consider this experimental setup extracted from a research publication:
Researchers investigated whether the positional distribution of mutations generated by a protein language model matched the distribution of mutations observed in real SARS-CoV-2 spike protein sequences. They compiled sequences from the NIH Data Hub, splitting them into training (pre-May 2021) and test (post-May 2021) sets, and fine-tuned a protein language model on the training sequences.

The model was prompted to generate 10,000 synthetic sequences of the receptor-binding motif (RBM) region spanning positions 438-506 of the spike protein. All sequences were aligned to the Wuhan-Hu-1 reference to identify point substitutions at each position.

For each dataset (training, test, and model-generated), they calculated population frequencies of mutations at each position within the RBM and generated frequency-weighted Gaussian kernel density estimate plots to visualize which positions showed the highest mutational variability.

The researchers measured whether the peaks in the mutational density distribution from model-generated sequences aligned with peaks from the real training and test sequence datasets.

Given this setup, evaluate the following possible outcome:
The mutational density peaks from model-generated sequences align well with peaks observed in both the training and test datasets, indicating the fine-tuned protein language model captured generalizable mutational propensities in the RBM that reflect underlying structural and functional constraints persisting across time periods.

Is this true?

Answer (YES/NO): YES